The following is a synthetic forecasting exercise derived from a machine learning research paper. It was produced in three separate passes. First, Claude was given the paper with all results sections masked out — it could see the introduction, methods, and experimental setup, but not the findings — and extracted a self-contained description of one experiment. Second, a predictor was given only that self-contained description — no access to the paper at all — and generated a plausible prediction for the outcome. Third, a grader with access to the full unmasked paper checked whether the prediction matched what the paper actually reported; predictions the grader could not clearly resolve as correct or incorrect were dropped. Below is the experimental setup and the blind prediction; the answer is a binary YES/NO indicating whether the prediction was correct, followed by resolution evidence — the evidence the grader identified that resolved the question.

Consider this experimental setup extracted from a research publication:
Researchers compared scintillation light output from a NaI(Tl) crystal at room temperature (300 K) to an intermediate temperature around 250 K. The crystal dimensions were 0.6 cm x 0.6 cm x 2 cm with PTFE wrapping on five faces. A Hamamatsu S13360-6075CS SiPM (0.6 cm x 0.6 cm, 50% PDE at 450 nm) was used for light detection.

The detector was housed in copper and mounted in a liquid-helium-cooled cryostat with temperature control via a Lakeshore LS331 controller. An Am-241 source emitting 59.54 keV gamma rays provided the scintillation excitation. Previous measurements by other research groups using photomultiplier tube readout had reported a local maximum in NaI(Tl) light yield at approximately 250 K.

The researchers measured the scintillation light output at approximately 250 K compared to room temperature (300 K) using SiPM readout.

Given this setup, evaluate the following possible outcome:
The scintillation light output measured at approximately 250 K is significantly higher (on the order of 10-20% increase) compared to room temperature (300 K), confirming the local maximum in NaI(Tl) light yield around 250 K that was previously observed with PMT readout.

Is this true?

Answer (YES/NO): YES